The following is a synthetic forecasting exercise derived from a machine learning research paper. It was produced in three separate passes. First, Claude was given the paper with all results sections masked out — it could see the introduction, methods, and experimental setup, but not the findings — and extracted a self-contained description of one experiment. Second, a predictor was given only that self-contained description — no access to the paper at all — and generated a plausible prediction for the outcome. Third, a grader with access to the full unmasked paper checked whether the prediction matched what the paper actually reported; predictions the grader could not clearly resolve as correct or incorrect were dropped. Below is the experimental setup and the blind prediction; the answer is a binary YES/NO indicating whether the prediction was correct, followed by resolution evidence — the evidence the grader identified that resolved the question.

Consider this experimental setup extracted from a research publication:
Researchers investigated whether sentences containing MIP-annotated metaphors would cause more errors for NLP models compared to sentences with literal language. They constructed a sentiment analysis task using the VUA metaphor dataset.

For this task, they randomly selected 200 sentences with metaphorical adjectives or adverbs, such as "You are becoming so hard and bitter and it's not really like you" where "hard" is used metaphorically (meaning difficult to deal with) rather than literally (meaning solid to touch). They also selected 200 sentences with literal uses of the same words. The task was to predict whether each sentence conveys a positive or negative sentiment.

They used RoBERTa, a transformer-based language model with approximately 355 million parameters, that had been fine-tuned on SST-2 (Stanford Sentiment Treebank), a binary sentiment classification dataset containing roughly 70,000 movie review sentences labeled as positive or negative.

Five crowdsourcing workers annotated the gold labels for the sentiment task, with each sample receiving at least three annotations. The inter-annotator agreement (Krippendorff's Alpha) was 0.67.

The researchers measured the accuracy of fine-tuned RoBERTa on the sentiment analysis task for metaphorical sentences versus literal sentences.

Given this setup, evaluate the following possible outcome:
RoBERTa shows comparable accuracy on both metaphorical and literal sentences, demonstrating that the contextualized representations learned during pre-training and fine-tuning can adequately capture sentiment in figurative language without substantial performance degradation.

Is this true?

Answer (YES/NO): YES